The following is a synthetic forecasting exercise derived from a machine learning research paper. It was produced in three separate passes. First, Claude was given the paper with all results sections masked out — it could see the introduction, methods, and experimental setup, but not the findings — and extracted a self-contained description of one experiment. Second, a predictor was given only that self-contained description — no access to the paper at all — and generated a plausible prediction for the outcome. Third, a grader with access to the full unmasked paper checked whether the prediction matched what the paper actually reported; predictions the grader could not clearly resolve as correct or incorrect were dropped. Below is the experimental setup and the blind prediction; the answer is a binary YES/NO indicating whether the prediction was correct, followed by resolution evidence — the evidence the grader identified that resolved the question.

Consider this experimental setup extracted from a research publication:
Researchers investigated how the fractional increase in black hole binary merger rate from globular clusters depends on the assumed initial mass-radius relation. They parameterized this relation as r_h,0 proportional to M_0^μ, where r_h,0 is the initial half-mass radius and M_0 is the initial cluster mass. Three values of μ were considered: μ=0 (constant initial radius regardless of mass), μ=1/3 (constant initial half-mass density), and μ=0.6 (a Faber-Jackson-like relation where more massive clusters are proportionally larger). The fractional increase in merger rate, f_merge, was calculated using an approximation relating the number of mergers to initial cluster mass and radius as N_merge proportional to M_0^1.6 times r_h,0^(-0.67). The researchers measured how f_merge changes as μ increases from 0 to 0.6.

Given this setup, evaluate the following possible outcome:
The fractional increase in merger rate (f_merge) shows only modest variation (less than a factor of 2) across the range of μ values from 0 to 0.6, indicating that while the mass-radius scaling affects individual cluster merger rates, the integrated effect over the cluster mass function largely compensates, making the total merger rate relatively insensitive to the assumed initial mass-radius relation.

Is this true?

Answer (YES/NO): NO